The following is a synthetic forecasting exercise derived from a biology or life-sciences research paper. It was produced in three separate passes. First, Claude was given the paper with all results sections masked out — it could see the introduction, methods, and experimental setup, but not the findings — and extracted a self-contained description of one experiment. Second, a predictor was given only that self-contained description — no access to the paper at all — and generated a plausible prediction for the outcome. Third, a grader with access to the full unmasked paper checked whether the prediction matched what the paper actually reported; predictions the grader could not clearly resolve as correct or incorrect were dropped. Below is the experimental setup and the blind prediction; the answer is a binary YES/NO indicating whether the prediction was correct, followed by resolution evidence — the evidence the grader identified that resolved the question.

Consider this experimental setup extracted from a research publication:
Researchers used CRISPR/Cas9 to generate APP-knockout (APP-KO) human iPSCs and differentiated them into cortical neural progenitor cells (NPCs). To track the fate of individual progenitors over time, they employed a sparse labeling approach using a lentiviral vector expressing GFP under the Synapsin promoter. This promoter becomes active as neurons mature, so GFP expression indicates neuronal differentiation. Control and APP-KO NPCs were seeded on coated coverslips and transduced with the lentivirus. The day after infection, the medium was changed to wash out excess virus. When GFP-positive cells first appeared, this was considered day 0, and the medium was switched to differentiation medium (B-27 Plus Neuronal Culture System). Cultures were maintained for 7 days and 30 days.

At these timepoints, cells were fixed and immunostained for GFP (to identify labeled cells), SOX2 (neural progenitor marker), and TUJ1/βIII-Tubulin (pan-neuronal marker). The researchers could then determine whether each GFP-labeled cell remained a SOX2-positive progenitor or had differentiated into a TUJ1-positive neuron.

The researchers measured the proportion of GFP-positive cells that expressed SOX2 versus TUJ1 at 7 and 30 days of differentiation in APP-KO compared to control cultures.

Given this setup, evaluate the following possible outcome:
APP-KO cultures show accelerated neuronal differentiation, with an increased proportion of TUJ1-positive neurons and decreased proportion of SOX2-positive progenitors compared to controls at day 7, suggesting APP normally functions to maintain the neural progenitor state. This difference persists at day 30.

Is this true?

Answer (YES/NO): YES